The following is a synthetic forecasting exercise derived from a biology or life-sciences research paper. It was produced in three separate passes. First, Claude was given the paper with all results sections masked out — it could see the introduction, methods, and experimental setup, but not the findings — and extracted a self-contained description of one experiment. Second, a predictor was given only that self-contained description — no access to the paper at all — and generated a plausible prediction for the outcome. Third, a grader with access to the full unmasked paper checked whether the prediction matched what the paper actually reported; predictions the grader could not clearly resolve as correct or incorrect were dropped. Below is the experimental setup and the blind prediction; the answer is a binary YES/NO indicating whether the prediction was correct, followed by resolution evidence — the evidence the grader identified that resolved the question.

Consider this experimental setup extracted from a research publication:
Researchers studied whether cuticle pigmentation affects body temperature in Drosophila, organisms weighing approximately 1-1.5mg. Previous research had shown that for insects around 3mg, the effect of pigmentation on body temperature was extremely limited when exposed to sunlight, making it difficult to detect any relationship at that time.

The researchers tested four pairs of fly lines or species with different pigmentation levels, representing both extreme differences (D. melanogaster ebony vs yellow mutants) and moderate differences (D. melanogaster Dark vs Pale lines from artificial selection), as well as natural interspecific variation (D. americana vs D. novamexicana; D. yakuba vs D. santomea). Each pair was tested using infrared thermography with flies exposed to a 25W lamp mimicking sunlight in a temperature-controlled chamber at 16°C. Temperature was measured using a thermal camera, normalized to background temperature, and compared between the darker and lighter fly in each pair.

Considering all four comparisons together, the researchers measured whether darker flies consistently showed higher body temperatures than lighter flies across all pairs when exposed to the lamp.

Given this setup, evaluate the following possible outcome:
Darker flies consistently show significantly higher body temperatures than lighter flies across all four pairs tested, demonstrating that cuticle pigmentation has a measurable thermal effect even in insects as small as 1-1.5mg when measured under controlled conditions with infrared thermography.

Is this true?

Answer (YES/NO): YES